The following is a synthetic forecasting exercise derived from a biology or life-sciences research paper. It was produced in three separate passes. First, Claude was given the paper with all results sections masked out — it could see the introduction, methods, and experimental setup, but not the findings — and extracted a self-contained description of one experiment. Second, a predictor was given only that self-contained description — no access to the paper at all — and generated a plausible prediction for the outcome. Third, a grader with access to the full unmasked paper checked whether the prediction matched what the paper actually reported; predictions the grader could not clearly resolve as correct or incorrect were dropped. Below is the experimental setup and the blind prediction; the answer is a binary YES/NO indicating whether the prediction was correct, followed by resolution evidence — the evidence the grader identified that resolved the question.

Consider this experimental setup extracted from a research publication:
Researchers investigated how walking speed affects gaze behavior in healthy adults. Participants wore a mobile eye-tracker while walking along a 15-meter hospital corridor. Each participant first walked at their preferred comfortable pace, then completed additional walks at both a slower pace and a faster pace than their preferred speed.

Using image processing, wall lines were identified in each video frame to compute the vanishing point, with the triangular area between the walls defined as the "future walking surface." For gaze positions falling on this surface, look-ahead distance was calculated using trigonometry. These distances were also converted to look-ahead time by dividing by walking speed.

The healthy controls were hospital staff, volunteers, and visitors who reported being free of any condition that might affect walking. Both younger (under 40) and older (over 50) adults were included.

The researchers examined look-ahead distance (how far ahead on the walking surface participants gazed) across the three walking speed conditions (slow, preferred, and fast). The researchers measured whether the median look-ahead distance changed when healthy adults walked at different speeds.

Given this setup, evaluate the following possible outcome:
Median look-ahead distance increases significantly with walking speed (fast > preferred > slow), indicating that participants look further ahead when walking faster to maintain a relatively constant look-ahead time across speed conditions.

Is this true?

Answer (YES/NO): NO